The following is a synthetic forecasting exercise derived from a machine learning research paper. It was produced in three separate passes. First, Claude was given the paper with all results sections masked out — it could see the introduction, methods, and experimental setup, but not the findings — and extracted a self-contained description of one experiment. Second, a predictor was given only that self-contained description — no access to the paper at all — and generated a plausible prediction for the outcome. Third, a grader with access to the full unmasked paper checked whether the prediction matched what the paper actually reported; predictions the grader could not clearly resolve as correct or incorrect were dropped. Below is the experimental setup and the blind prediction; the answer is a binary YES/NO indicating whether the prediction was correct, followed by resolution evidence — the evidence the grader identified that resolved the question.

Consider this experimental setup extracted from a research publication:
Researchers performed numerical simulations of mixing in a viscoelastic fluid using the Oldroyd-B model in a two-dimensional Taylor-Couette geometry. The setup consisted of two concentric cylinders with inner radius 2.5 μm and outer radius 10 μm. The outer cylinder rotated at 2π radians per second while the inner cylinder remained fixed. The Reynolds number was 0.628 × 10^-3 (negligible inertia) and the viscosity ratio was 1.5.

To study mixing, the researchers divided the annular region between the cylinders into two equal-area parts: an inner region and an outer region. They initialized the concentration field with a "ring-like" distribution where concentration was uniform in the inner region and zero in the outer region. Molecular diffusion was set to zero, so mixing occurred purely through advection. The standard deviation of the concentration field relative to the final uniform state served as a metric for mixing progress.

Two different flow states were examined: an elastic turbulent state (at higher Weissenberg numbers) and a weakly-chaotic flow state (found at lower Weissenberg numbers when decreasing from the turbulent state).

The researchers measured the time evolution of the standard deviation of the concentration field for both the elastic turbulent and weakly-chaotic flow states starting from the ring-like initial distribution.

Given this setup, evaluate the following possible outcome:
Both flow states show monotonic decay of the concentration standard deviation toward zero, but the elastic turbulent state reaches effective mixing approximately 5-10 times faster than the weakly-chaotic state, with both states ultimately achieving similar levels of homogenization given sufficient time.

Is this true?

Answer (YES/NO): NO